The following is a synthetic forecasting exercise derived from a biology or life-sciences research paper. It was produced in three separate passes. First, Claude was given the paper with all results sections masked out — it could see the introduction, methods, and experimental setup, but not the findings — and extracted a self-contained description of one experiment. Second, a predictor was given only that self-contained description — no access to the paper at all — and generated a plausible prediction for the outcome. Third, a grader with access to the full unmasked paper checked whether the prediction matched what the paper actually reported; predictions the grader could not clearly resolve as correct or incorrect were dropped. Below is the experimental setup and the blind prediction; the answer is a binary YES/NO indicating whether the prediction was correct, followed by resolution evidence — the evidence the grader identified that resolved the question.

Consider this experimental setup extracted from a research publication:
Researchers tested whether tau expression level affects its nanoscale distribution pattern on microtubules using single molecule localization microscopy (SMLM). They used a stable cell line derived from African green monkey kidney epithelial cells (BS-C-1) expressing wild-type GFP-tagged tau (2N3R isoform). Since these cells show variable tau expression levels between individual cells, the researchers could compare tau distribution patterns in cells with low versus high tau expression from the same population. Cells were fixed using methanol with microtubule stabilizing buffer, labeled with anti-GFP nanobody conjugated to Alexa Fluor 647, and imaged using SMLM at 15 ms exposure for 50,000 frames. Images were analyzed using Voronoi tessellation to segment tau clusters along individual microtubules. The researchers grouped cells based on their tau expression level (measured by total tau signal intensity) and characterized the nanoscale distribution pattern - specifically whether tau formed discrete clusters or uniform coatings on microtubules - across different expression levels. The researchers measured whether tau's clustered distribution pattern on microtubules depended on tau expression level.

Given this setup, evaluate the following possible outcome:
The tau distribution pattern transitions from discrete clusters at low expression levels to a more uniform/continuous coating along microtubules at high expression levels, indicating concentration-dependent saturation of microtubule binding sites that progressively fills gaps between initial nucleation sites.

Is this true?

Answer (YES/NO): NO